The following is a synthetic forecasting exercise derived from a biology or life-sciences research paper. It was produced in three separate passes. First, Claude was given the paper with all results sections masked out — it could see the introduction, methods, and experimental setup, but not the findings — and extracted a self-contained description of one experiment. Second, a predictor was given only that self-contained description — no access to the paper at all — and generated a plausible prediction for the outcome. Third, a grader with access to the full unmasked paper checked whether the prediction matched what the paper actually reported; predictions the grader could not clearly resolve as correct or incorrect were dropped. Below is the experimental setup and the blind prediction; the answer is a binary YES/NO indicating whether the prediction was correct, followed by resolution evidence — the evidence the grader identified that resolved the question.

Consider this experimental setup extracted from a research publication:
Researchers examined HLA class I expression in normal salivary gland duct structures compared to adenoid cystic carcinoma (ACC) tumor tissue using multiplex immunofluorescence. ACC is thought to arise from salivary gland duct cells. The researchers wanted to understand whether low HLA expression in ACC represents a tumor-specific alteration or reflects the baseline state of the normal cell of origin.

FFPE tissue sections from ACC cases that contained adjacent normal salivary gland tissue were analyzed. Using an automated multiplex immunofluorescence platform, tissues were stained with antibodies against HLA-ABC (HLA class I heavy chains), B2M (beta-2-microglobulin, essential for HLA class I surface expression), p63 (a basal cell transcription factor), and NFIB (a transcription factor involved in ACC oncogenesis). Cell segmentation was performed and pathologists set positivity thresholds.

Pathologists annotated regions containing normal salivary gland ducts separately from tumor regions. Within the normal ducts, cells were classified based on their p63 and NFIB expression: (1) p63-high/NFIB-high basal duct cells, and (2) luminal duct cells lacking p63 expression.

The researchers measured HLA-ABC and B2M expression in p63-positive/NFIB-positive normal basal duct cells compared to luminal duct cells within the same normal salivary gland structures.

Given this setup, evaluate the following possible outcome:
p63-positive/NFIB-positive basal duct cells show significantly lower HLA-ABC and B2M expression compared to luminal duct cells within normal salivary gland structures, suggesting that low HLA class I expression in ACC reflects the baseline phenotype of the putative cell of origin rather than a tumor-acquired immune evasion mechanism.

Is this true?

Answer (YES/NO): YES